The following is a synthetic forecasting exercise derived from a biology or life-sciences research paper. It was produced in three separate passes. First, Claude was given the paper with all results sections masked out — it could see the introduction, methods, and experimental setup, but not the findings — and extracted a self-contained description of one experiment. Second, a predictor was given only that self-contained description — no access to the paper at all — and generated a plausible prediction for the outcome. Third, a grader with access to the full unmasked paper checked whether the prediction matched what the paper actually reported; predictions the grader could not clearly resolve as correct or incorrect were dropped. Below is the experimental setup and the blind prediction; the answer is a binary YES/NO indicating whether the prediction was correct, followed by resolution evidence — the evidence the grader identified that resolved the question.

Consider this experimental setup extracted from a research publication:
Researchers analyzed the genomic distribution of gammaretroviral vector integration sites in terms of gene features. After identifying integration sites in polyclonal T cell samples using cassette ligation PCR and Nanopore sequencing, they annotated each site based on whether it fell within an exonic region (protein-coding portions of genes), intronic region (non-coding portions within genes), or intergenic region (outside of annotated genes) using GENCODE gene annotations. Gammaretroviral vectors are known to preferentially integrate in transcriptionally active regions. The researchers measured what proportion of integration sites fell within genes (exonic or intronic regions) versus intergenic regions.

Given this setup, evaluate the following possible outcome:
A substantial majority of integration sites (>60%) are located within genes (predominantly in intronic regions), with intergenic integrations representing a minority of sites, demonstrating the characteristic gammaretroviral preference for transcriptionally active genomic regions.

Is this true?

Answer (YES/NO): YES